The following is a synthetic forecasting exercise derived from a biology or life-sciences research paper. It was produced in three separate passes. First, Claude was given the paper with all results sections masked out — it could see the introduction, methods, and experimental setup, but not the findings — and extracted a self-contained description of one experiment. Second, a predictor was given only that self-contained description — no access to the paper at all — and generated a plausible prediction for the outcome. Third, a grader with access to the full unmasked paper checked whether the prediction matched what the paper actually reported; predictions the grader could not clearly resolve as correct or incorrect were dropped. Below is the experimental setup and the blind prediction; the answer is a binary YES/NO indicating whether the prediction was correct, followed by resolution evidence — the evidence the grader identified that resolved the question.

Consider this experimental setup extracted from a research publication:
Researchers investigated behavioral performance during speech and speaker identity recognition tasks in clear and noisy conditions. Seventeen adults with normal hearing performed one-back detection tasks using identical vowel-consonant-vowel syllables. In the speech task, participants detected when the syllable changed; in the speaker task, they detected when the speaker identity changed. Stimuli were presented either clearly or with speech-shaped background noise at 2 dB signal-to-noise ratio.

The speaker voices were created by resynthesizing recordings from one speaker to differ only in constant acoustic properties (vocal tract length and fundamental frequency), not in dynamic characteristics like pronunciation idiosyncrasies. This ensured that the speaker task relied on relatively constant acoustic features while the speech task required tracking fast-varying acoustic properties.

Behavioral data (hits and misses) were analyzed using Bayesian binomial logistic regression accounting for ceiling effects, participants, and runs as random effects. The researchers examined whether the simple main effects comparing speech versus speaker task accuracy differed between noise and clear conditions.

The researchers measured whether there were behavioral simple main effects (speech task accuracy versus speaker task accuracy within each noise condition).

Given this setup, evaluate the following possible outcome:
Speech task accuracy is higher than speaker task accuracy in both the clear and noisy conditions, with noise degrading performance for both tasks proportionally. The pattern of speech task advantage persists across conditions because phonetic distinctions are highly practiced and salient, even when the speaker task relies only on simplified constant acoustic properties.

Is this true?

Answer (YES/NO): NO